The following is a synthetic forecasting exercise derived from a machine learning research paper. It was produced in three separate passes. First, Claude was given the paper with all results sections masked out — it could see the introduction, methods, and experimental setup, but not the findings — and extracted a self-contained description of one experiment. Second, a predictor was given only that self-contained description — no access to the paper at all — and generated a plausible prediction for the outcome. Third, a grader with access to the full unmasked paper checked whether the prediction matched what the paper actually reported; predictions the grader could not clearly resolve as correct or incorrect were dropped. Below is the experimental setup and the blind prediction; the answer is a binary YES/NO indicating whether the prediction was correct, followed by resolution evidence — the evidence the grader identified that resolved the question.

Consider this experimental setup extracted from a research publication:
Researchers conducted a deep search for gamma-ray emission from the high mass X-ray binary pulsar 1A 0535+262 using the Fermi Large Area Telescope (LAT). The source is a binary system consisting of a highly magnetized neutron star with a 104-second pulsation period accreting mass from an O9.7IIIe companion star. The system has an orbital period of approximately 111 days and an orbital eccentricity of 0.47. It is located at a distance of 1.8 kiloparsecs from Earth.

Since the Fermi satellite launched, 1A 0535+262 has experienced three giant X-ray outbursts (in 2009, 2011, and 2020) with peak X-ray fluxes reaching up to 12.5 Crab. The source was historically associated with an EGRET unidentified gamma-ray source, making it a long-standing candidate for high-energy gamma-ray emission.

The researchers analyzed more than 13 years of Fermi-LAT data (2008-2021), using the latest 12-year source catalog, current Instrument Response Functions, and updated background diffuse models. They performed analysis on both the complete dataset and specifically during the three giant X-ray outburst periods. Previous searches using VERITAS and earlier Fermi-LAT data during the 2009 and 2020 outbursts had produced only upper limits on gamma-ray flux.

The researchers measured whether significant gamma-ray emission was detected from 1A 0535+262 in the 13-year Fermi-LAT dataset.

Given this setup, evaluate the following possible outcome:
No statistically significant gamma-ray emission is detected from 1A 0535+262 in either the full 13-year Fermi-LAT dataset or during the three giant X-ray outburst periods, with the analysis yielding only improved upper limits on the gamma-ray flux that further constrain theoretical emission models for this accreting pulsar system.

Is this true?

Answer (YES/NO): YES